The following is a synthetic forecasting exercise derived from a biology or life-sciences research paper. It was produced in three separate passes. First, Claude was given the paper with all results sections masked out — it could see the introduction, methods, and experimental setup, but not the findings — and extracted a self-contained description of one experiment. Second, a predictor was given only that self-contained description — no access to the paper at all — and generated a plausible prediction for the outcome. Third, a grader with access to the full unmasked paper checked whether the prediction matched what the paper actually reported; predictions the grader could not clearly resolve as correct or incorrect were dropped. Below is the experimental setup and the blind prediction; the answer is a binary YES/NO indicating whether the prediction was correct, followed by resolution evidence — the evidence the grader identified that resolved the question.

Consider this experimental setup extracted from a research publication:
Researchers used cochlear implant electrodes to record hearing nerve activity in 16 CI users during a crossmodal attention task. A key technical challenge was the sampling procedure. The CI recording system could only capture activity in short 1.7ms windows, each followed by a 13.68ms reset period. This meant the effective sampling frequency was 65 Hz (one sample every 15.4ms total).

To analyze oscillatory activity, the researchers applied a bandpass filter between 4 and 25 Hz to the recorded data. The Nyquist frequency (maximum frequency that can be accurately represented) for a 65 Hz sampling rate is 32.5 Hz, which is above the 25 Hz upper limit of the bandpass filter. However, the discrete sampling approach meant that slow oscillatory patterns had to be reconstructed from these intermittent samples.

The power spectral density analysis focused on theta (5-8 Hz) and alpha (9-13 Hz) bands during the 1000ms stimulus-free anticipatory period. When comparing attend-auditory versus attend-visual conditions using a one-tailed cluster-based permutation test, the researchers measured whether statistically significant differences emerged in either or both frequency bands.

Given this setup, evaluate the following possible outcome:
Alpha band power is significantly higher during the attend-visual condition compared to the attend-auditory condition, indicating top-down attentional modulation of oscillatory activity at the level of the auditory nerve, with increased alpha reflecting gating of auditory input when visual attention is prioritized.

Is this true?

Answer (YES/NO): NO